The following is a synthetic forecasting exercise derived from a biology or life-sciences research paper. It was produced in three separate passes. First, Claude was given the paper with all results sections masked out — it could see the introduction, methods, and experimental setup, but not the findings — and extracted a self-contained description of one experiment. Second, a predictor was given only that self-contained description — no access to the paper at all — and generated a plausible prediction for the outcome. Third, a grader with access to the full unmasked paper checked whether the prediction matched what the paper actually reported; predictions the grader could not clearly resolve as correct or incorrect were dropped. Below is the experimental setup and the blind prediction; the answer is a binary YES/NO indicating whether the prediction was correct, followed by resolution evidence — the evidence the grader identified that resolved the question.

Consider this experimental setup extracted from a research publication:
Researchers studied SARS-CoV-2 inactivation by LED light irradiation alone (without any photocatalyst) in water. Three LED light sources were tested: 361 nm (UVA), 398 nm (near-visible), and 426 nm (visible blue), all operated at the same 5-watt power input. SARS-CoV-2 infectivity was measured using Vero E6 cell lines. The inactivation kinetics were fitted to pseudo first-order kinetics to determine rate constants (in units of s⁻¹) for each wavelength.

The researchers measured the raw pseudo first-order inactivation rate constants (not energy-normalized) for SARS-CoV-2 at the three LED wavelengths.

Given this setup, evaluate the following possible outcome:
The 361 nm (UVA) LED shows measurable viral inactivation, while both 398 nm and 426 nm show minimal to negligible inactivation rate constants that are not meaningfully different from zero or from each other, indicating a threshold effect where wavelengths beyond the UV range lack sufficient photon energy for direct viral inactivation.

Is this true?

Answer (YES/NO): NO